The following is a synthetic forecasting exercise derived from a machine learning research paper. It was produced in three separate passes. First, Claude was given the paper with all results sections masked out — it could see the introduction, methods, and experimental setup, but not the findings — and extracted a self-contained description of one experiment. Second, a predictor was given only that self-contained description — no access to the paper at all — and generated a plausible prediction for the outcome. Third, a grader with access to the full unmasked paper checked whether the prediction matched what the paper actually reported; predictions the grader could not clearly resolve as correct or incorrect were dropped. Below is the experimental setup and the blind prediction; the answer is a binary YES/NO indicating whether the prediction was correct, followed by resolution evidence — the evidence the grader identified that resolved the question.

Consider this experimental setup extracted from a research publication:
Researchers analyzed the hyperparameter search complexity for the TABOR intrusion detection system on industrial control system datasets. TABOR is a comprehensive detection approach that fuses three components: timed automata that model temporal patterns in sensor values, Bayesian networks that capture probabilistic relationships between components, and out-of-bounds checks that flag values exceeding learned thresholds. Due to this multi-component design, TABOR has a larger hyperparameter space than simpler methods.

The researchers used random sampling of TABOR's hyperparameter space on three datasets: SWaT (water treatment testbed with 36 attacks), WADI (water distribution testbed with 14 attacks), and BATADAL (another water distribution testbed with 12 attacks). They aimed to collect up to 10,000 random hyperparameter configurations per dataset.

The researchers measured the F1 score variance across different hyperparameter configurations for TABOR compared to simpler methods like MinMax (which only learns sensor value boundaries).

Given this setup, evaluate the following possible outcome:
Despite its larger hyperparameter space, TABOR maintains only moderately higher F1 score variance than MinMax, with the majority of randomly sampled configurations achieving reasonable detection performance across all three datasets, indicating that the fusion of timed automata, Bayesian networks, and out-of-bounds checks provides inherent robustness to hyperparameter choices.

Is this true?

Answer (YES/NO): NO